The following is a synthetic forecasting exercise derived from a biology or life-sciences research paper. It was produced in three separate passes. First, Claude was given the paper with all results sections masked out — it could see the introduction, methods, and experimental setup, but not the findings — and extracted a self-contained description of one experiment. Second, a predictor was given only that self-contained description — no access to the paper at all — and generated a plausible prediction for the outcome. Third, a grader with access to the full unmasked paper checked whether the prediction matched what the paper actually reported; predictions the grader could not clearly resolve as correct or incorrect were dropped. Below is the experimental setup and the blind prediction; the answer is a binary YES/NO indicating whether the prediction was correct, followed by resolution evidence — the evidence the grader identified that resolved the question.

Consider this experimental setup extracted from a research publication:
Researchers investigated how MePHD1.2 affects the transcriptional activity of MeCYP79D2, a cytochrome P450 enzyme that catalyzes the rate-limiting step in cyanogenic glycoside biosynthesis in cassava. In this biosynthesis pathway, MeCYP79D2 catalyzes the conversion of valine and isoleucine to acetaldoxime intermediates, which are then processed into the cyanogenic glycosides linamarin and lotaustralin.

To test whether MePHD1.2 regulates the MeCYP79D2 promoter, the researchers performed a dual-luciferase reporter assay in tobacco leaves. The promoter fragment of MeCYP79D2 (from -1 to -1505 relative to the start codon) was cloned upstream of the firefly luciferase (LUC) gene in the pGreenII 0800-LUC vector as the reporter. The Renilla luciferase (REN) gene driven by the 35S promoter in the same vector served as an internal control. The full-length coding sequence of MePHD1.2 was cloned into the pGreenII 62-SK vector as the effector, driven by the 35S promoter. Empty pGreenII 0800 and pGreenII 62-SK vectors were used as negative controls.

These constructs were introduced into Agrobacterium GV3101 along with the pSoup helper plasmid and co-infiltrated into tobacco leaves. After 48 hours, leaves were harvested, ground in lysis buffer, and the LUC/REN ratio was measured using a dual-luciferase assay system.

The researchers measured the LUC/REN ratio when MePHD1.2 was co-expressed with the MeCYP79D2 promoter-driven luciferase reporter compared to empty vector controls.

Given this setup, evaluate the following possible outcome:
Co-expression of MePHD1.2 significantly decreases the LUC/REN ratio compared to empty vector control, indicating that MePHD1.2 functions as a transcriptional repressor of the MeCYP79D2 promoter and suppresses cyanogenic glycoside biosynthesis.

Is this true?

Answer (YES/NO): YES